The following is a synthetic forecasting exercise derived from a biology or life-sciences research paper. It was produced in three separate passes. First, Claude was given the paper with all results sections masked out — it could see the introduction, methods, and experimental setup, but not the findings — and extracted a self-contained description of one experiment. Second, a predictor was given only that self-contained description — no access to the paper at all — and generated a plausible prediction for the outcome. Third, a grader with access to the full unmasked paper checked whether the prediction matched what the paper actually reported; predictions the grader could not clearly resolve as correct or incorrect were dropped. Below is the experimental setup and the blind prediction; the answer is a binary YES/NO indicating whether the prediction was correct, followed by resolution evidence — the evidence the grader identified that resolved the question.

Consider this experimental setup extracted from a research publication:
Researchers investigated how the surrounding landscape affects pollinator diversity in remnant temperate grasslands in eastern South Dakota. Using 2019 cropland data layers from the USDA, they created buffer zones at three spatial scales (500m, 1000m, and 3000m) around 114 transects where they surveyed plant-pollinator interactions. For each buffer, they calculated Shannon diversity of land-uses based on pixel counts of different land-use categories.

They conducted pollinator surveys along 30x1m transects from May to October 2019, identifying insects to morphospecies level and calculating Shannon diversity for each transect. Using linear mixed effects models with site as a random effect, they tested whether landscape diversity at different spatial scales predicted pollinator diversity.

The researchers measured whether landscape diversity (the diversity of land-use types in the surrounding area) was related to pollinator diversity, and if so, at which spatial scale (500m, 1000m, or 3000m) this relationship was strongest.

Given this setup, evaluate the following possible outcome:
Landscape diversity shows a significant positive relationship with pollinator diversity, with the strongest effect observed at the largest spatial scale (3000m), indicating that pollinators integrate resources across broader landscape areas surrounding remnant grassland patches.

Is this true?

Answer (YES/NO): NO